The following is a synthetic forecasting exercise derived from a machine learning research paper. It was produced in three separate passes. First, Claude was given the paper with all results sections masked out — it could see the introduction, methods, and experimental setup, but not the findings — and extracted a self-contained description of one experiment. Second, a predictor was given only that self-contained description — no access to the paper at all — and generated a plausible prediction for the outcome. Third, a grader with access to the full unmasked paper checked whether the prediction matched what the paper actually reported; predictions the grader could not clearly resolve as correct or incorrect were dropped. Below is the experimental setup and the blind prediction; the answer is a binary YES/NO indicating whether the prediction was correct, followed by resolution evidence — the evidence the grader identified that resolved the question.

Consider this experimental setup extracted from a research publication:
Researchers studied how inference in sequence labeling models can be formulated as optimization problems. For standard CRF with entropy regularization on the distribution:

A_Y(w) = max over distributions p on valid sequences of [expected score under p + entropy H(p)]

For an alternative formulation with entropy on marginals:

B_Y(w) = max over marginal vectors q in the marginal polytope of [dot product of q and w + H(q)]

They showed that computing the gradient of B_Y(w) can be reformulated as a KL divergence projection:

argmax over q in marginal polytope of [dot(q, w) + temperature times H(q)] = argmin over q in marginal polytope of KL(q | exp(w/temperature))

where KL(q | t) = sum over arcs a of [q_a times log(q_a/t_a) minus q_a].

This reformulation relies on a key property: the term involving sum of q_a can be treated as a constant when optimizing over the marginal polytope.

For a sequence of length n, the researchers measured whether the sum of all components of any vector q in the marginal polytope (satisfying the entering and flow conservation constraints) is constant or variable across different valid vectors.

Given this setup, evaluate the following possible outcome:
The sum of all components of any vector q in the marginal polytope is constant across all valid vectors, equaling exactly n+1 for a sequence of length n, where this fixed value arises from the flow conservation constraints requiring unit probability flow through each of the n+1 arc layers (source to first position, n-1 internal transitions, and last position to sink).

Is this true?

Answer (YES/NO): NO